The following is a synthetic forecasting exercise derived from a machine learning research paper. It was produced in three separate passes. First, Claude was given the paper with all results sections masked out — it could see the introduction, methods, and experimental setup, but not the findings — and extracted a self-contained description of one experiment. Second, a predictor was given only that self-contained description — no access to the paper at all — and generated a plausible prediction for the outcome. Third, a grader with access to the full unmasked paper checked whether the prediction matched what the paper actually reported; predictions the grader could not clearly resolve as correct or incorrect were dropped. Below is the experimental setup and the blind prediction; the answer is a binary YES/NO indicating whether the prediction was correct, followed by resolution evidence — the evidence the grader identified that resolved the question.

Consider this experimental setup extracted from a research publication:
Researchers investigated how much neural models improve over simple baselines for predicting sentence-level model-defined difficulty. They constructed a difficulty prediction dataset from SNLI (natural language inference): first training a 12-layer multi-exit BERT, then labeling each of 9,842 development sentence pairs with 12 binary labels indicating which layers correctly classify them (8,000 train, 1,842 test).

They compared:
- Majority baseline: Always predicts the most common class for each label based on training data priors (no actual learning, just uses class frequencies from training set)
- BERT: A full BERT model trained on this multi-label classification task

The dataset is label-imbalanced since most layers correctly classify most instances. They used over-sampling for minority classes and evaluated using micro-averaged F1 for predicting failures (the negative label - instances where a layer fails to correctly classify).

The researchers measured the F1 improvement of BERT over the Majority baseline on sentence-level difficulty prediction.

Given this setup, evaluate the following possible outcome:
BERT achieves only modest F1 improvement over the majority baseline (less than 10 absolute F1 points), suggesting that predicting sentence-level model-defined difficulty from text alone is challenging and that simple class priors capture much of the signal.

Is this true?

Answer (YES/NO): YES